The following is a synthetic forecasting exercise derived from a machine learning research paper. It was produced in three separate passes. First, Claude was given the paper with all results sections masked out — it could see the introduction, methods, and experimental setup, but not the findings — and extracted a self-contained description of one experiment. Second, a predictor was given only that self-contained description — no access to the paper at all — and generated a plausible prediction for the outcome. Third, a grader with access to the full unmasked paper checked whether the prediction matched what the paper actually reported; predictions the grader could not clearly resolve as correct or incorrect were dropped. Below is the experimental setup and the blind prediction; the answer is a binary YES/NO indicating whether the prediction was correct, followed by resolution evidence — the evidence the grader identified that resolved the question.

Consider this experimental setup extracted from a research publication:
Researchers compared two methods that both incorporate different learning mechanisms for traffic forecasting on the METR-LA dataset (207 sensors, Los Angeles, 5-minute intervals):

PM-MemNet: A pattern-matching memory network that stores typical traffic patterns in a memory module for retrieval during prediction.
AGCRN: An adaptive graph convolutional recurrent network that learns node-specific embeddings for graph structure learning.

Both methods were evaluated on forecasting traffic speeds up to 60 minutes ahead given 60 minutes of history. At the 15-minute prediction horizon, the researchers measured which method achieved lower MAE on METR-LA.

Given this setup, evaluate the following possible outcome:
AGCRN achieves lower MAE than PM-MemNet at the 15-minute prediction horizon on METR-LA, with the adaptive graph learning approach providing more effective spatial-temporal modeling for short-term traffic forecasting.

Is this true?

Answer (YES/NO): NO